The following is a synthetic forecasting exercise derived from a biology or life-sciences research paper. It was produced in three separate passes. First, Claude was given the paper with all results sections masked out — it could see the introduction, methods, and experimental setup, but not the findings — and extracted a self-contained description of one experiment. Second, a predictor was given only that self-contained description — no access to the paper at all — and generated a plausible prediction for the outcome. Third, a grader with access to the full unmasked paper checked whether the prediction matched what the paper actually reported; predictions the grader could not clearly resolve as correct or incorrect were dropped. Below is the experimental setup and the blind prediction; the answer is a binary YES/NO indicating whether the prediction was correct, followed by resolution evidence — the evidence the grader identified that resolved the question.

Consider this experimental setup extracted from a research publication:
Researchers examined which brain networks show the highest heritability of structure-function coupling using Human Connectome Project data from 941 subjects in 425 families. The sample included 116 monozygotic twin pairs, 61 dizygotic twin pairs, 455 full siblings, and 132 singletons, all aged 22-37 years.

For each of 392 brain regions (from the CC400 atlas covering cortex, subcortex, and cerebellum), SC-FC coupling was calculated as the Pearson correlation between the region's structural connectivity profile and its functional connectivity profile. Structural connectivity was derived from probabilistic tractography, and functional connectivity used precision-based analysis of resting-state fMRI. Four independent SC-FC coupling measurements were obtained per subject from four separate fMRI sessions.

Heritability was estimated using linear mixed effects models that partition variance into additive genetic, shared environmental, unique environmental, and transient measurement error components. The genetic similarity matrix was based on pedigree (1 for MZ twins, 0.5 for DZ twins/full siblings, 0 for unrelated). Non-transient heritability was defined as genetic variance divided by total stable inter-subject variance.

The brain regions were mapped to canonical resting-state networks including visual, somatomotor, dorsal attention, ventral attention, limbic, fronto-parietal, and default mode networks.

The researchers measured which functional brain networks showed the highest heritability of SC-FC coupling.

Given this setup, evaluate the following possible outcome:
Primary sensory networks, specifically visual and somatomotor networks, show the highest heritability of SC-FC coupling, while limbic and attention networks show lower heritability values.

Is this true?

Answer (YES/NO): NO